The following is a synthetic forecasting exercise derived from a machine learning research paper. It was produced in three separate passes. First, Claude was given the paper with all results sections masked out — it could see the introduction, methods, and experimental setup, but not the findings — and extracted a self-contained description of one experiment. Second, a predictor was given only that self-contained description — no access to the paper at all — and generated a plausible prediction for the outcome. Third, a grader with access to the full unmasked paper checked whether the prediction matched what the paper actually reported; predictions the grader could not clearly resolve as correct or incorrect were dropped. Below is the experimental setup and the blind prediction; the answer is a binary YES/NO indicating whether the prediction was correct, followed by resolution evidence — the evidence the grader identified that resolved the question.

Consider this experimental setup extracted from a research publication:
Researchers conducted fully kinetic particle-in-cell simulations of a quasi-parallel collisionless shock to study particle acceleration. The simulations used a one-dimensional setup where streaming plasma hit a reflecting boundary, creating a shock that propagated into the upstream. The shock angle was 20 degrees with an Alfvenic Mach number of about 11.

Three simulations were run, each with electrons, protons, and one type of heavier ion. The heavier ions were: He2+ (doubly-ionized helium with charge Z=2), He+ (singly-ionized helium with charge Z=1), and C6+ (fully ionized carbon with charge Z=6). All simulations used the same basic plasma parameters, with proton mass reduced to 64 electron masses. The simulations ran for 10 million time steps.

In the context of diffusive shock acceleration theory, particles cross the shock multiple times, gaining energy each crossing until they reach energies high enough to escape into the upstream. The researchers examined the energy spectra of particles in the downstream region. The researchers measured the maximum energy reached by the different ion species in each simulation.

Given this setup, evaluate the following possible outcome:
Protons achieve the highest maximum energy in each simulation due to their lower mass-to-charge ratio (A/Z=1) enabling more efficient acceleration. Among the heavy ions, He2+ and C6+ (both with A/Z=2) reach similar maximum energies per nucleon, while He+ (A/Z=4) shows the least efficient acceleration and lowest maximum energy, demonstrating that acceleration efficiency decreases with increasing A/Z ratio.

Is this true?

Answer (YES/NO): NO